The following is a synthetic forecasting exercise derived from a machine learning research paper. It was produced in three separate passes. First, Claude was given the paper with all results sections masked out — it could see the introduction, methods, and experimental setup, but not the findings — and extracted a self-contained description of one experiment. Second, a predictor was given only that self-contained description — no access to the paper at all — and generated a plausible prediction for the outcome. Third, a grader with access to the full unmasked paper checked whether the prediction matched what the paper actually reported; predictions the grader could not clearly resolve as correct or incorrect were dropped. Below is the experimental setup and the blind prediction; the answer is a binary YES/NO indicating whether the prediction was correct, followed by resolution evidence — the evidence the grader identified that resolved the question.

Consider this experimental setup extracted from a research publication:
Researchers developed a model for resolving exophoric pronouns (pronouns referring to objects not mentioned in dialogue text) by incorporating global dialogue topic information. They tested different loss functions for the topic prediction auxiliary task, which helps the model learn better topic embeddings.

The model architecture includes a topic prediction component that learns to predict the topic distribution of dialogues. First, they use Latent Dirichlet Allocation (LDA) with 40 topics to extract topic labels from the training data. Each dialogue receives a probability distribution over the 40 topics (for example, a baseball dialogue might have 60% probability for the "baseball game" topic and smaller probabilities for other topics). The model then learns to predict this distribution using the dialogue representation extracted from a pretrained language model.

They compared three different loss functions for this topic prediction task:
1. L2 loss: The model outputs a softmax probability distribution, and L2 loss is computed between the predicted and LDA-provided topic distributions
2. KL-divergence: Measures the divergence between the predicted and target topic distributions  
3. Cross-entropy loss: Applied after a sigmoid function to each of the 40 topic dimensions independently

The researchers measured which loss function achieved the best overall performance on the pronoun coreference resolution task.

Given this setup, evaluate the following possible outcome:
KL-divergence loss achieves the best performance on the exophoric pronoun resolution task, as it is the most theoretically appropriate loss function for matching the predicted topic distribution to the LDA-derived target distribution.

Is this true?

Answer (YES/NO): NO